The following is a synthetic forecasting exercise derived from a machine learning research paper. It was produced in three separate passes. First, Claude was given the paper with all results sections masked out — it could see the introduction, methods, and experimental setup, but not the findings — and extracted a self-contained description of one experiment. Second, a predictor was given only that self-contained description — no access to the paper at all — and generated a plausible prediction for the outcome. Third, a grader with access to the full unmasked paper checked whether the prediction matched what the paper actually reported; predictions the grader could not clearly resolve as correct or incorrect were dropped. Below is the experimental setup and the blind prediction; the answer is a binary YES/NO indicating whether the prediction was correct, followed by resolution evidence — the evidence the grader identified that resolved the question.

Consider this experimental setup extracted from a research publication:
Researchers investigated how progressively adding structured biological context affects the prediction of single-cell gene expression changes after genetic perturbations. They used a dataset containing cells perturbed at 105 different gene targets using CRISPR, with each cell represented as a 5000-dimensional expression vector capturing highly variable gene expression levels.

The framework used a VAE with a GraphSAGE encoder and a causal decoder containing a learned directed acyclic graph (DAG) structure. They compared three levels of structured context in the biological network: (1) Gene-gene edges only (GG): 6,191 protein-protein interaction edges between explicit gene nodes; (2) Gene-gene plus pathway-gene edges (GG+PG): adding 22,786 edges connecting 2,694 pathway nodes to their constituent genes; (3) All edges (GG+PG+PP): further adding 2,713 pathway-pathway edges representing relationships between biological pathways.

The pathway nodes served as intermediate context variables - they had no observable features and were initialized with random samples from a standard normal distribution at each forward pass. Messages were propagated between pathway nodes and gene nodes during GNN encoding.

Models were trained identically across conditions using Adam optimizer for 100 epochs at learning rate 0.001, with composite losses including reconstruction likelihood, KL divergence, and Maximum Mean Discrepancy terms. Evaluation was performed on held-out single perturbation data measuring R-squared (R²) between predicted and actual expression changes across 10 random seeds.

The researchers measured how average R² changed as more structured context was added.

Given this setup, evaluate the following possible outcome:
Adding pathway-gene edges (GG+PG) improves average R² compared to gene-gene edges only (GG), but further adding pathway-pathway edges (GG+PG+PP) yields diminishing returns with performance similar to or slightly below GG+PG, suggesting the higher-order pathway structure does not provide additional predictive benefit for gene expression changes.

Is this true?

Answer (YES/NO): NO